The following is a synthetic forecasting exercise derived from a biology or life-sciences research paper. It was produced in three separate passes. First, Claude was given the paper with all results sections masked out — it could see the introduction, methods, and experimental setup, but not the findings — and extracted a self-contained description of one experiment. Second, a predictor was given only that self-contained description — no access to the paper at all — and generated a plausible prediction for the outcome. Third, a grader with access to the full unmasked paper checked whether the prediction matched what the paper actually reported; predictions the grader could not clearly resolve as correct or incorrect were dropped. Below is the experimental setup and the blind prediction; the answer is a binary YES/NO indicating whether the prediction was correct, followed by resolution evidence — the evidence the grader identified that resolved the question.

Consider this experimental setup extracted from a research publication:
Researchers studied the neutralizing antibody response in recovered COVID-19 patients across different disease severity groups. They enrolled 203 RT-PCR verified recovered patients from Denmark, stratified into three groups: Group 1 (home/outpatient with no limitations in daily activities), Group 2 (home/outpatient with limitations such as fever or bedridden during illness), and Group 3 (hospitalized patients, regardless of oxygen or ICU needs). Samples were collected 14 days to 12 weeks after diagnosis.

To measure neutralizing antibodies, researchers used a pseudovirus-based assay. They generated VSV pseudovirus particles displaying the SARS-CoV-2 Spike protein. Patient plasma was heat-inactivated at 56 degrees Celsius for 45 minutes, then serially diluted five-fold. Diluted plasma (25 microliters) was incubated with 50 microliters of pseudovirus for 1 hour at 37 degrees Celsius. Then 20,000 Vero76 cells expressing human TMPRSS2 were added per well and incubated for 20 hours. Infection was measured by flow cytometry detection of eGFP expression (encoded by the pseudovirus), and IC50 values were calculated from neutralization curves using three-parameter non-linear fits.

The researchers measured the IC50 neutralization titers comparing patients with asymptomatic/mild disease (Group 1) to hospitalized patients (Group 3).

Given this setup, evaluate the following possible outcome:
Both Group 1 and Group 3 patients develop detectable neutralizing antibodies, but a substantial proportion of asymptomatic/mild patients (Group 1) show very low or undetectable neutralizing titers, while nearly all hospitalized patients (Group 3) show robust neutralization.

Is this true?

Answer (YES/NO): NO